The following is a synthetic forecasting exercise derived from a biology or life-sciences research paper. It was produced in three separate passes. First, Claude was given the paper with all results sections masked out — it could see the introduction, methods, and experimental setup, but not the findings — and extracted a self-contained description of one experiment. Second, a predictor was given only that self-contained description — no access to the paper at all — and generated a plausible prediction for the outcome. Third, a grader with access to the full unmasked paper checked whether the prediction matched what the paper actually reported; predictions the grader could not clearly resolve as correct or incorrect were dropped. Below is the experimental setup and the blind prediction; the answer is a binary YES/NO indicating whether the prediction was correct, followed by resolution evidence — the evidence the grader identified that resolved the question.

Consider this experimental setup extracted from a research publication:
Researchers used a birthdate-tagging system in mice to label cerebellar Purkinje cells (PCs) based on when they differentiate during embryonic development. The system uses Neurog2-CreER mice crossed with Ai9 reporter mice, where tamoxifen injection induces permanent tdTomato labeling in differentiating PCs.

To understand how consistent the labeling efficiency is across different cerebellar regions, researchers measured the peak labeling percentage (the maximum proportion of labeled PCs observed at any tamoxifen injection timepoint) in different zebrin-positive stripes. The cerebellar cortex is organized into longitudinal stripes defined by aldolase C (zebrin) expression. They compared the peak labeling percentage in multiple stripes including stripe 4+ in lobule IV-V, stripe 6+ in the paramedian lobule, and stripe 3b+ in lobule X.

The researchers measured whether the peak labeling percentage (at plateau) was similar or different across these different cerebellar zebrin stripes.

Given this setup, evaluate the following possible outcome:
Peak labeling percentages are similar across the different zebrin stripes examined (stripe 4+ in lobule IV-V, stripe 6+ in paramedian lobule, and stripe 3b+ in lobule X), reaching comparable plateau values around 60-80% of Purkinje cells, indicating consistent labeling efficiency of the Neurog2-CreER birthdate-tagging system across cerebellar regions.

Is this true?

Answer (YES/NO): NO